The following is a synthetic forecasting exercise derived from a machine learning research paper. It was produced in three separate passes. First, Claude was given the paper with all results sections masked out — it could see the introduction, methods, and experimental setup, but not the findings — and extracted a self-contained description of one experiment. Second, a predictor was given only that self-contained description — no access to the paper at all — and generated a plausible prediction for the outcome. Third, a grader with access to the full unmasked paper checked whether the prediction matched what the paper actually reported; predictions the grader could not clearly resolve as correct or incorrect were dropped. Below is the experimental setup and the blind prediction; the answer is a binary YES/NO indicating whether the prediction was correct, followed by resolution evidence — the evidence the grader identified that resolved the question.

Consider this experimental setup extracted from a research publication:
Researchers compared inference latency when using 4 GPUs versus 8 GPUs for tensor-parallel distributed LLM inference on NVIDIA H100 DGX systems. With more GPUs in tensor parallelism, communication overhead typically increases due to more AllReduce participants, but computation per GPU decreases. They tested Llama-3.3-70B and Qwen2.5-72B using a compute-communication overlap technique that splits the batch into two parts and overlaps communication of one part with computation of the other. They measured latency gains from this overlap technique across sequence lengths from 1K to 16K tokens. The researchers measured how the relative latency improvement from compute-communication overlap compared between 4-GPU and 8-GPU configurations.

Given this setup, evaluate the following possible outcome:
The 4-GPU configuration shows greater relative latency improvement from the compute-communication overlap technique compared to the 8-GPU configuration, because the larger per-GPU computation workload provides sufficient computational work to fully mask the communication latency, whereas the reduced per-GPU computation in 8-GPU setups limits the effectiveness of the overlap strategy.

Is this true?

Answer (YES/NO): NO